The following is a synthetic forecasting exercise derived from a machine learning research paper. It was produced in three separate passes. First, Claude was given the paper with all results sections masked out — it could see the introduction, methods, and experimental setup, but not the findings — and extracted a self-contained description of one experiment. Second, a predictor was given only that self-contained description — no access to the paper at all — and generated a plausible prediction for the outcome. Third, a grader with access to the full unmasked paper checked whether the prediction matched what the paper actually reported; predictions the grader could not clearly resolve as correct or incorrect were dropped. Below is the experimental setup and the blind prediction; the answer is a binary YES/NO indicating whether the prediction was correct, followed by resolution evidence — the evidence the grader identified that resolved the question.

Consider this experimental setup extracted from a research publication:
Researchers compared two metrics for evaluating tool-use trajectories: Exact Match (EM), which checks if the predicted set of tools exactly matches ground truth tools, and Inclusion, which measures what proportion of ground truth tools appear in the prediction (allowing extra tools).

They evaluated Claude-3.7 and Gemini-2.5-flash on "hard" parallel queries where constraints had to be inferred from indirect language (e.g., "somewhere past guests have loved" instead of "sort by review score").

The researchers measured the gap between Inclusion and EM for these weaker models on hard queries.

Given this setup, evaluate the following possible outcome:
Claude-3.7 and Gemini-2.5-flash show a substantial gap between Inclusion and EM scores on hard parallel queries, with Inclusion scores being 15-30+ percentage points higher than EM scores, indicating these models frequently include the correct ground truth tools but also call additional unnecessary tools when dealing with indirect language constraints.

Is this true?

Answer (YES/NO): NO